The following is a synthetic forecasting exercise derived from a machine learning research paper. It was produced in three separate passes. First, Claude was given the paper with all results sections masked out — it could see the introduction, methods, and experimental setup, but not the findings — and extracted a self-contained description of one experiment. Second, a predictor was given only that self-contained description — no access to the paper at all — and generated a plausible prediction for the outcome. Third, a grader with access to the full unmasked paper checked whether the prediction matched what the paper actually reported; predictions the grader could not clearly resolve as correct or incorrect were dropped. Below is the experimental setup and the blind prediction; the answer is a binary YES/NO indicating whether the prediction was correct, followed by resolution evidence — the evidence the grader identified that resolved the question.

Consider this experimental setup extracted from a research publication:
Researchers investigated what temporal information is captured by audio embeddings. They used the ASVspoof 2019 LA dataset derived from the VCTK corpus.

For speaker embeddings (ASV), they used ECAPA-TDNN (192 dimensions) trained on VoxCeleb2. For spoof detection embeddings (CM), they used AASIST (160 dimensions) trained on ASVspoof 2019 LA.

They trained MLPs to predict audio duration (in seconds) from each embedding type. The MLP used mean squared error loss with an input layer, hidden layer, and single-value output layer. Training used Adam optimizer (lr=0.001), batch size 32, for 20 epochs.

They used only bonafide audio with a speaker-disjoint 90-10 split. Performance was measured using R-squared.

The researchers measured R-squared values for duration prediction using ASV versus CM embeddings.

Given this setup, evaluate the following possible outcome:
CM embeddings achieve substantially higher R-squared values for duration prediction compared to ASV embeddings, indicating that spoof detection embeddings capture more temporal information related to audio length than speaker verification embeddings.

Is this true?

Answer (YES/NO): NO